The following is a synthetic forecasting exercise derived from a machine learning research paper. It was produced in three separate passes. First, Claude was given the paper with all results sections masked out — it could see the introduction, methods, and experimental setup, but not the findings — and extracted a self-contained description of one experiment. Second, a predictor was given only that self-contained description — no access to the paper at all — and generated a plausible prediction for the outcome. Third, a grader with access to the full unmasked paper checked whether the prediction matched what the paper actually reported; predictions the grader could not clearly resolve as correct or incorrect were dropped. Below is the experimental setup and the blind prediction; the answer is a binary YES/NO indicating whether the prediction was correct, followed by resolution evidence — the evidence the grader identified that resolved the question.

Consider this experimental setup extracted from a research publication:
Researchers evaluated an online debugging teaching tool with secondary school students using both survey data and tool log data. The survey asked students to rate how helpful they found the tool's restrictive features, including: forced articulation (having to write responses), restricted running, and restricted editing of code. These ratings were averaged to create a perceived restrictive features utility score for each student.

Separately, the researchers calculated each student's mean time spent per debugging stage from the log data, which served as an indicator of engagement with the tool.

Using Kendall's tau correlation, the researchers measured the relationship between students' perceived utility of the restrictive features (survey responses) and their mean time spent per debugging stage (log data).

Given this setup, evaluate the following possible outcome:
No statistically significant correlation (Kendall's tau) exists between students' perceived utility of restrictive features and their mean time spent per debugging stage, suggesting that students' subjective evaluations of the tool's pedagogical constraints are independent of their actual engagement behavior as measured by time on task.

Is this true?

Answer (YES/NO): NO